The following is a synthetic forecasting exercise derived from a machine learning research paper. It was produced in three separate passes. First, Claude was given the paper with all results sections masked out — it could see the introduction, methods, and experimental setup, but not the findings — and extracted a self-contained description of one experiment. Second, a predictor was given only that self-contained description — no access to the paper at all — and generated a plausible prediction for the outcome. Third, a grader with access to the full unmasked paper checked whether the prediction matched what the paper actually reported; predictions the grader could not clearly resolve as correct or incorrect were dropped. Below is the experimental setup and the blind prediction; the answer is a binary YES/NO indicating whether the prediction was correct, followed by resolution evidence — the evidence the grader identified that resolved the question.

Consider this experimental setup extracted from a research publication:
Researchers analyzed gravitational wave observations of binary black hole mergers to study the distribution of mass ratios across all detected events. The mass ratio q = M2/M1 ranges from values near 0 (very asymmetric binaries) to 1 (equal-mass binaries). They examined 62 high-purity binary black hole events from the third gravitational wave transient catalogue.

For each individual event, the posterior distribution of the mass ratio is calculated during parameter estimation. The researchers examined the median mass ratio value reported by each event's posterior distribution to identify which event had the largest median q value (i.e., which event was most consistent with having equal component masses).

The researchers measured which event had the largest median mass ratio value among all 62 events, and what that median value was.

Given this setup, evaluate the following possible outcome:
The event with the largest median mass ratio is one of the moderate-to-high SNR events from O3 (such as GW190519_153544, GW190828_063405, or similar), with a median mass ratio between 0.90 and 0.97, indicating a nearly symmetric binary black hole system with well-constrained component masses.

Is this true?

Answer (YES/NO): NO